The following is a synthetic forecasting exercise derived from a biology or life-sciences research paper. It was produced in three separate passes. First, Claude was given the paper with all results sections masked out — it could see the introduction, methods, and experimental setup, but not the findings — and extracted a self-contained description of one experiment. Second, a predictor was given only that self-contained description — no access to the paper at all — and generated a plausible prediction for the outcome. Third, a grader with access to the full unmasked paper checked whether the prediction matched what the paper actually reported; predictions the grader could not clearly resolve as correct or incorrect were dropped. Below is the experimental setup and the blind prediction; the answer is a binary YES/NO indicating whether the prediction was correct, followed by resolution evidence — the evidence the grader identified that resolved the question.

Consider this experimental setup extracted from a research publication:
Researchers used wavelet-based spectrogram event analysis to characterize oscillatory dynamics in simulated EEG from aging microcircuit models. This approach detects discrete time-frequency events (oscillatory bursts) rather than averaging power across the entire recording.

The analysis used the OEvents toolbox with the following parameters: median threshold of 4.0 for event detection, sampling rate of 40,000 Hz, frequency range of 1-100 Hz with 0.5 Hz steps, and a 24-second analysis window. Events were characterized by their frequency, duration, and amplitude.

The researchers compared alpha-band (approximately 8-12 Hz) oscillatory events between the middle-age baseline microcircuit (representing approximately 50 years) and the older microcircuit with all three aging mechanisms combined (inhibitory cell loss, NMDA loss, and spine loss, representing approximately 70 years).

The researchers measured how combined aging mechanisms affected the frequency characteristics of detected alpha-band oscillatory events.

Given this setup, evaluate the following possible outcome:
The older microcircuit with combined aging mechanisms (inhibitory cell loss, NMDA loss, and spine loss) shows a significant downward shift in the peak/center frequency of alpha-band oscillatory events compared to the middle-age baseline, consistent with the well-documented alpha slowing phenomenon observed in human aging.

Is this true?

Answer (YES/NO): YES